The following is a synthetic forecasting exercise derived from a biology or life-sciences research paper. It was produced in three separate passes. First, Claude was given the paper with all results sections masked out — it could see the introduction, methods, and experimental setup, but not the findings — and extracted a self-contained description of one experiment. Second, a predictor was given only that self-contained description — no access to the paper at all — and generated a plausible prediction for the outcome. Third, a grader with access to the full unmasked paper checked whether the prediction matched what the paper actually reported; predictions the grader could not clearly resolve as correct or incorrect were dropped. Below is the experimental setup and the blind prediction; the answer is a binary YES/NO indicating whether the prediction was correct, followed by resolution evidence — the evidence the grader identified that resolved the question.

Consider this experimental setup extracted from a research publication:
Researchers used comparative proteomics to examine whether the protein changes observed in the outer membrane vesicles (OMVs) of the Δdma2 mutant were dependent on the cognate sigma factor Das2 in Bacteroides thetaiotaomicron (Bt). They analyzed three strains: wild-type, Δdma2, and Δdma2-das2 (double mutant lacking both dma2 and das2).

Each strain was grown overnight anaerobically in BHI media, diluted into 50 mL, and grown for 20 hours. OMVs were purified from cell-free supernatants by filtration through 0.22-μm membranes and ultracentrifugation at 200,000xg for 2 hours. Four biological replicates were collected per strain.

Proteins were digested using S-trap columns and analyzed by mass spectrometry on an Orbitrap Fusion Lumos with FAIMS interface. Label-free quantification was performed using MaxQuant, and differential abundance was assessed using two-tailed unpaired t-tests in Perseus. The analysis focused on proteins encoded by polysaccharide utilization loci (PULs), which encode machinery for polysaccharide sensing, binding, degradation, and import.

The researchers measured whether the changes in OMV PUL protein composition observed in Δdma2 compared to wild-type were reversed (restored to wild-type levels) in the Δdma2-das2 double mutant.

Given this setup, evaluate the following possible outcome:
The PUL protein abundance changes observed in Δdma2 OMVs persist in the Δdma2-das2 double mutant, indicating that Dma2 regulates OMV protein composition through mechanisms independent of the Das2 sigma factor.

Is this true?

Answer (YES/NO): NO